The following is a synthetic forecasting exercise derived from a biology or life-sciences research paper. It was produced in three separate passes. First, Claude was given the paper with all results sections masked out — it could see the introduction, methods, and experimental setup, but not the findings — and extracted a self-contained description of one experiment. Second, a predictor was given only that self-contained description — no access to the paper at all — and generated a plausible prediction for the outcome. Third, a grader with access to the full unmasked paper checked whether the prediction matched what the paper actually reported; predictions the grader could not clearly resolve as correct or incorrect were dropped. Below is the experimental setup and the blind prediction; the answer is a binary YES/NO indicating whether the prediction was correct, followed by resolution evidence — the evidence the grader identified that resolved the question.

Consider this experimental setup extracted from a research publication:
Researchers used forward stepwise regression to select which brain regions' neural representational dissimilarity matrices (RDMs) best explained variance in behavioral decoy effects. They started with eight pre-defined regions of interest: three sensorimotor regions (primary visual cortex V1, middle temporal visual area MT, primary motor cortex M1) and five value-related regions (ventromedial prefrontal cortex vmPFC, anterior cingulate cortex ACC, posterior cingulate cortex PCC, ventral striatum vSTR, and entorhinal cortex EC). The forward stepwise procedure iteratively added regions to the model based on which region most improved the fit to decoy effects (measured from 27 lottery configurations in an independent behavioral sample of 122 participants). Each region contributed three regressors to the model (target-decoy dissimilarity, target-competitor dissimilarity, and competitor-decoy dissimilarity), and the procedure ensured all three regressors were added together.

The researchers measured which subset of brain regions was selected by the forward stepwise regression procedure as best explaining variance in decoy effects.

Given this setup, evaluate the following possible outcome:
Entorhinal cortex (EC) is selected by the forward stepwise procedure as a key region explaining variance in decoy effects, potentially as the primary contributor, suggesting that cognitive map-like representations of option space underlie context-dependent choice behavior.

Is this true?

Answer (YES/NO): YES